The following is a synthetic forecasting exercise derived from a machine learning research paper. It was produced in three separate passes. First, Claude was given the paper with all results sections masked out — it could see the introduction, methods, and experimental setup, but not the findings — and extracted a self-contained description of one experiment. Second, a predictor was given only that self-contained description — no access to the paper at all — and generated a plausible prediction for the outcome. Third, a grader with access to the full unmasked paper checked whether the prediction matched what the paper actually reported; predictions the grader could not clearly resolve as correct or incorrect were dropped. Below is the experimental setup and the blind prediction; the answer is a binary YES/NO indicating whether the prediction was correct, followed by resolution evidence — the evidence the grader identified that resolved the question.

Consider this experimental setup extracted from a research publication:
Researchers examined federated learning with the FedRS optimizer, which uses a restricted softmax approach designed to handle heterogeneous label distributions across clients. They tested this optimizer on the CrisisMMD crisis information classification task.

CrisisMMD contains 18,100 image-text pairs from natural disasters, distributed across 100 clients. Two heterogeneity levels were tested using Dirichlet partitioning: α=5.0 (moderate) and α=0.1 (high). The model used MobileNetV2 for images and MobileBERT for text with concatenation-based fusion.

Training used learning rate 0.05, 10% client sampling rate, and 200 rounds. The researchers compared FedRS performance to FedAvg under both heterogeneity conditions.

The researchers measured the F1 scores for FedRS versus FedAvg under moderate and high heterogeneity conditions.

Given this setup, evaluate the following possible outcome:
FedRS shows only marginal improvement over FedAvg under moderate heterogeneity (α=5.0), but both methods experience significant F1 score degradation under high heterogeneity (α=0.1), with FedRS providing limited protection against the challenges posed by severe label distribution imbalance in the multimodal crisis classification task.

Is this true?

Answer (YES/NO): NO